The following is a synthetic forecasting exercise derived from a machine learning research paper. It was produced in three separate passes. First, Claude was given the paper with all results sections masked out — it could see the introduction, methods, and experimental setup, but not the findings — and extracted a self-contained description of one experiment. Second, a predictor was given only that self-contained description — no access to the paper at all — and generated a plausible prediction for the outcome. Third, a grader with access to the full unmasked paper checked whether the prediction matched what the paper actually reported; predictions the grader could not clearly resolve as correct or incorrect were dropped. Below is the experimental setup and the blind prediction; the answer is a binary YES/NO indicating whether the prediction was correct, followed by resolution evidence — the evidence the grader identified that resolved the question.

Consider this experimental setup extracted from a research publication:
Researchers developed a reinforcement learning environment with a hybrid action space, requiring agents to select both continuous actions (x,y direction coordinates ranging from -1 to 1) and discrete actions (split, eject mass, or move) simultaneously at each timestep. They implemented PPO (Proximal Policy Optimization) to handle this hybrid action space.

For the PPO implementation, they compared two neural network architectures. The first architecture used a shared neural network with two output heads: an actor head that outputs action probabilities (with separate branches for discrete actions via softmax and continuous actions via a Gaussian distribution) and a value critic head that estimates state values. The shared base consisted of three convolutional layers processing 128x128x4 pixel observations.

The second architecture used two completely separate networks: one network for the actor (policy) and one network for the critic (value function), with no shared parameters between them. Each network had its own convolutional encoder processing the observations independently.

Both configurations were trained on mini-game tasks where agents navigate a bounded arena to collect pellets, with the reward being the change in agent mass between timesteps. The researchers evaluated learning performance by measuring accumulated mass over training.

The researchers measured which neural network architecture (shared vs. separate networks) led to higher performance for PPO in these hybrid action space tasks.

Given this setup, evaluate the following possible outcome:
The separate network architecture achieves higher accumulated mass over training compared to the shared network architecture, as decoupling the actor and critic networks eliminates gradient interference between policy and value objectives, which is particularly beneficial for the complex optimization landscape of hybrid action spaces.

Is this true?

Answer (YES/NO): NO